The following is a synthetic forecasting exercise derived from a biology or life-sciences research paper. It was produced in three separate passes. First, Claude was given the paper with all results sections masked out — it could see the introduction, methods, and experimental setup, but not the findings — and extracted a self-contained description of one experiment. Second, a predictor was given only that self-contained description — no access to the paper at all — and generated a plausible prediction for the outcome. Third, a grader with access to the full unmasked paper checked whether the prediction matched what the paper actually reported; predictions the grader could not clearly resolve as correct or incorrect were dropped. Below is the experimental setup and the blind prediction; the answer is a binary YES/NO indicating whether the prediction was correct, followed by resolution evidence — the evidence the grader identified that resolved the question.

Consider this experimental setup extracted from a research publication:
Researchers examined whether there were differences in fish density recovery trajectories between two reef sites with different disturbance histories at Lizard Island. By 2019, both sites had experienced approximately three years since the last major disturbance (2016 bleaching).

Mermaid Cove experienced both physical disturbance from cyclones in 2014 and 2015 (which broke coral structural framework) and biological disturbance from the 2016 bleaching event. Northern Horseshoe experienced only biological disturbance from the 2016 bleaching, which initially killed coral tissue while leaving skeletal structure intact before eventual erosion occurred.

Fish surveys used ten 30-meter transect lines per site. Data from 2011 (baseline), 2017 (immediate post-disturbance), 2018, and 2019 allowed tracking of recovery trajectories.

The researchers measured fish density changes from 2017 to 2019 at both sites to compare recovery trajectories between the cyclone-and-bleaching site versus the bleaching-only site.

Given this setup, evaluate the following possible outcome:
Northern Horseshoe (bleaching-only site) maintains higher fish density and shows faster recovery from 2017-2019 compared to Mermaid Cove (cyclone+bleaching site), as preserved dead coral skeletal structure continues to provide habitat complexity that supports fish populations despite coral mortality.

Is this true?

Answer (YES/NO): YES